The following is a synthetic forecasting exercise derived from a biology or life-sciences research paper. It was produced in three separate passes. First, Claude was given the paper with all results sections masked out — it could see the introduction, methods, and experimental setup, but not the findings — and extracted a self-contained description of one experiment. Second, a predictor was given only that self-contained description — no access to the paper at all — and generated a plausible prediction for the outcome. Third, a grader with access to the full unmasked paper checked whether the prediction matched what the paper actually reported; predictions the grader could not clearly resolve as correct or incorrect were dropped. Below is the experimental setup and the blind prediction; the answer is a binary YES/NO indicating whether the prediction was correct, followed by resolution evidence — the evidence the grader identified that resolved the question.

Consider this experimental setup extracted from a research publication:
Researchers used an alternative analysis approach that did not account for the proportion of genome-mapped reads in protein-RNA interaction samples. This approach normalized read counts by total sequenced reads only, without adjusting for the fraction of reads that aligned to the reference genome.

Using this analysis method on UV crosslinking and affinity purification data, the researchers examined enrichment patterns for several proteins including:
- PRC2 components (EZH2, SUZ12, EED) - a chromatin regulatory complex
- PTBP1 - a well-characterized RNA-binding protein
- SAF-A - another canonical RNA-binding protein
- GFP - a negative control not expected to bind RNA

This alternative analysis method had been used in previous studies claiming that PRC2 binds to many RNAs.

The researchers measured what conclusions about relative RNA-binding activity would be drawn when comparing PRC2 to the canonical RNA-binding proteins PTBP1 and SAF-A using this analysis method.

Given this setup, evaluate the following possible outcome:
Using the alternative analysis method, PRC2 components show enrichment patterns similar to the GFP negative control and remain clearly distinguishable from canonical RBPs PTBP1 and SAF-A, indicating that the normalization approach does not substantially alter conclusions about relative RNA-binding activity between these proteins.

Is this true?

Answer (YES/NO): NO